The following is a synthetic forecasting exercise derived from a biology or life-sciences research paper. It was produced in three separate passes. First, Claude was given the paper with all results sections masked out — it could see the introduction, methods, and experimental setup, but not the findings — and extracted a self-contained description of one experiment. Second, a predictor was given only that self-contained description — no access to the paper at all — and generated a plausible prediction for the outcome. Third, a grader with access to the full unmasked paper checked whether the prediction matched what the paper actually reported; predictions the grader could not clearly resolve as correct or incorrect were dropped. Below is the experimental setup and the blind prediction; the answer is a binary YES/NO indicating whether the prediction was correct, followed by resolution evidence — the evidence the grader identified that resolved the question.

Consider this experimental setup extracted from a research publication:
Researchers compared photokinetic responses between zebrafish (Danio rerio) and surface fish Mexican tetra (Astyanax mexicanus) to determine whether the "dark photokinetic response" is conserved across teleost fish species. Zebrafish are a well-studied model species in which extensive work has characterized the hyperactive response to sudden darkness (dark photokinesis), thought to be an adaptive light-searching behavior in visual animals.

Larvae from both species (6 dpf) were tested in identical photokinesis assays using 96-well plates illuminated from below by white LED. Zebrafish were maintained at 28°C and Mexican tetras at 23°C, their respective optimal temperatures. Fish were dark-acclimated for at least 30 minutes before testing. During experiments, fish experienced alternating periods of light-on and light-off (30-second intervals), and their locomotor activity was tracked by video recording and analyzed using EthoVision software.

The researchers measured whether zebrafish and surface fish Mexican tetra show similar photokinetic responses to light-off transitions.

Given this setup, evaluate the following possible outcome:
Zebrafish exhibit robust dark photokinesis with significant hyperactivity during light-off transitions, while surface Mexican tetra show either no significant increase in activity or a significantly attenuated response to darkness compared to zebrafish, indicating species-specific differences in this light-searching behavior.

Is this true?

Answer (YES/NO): NO